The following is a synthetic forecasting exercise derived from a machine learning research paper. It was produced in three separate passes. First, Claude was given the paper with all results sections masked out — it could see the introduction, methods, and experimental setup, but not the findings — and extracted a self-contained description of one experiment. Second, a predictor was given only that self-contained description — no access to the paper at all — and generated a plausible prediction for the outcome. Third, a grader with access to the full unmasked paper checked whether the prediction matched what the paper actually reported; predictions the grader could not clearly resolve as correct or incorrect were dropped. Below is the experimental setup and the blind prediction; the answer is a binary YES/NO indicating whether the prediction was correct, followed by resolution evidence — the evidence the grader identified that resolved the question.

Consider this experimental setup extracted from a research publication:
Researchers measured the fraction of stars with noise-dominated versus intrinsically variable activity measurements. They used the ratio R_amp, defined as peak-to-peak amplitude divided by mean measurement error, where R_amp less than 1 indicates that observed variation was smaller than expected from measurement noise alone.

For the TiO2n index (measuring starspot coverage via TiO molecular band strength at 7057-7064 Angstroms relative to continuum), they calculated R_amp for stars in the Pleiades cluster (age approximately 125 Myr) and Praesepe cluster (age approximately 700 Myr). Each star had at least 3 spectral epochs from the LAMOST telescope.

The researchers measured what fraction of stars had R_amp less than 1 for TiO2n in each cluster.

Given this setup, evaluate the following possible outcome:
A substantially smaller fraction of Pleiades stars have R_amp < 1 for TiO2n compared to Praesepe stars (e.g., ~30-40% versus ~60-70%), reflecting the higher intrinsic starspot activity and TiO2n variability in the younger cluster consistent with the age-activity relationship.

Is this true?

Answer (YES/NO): NO